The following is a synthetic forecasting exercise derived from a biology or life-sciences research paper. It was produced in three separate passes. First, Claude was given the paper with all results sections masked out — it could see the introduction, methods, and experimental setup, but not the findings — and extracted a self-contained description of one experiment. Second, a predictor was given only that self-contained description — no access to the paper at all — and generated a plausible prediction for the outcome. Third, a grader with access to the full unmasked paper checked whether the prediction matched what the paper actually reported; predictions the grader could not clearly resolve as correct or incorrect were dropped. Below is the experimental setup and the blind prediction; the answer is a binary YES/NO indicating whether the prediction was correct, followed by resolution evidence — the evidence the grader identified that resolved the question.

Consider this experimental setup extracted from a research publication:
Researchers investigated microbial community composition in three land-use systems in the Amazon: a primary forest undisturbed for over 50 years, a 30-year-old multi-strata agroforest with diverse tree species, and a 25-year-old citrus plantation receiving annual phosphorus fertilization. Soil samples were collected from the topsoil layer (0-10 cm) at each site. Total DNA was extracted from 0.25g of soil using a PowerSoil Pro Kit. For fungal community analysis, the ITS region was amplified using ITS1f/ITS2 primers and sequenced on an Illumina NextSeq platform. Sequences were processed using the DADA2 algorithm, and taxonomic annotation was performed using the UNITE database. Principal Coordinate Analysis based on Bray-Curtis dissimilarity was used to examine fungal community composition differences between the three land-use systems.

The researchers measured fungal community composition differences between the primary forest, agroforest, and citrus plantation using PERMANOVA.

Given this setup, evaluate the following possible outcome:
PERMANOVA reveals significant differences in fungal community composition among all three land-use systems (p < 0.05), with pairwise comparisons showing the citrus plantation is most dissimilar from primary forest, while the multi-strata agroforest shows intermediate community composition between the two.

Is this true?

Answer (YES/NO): YES